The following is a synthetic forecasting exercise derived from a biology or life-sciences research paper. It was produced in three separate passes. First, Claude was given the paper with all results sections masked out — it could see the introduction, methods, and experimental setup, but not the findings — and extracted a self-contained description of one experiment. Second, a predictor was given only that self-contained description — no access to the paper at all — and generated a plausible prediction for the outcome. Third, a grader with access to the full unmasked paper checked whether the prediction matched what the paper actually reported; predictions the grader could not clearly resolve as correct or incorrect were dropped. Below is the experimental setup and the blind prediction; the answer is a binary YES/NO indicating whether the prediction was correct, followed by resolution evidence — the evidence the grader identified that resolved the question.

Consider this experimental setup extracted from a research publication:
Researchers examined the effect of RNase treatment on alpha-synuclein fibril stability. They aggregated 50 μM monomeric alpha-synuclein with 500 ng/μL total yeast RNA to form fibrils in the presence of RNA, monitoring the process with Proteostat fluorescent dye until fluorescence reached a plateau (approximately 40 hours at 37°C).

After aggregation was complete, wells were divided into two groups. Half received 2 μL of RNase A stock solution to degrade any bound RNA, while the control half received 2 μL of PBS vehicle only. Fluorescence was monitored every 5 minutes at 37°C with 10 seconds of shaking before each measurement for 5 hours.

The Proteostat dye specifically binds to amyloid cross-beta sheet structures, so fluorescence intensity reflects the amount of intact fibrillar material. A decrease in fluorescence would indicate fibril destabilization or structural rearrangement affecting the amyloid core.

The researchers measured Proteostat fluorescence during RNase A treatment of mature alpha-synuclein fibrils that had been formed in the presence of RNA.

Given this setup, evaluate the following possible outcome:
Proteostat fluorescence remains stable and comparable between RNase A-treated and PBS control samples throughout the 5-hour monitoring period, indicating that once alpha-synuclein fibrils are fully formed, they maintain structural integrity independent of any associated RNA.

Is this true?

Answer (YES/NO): YES